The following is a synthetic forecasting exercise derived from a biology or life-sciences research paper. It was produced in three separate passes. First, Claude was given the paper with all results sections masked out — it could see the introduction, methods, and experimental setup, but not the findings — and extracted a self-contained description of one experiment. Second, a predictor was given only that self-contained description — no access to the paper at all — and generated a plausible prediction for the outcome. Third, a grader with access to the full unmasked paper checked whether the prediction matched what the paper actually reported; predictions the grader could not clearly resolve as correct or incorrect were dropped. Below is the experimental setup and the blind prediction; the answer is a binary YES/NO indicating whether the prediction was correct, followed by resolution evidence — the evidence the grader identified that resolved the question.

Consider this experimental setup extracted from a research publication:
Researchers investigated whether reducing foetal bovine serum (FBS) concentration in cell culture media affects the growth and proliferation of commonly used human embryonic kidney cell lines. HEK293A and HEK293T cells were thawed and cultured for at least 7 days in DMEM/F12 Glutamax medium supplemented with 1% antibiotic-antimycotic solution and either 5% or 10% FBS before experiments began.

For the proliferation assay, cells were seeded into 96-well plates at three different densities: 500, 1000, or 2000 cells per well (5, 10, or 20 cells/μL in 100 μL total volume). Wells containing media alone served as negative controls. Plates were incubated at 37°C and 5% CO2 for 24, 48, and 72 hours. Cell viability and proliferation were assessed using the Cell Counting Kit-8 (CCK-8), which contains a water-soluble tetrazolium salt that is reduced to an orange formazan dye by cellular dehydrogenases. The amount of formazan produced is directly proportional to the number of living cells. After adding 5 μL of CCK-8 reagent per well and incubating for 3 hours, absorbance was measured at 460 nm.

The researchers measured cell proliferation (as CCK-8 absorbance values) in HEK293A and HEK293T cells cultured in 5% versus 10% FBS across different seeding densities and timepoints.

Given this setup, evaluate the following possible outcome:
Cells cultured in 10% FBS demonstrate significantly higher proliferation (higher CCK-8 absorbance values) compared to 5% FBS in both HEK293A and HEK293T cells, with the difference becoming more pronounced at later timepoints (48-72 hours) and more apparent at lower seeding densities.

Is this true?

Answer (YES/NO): NO